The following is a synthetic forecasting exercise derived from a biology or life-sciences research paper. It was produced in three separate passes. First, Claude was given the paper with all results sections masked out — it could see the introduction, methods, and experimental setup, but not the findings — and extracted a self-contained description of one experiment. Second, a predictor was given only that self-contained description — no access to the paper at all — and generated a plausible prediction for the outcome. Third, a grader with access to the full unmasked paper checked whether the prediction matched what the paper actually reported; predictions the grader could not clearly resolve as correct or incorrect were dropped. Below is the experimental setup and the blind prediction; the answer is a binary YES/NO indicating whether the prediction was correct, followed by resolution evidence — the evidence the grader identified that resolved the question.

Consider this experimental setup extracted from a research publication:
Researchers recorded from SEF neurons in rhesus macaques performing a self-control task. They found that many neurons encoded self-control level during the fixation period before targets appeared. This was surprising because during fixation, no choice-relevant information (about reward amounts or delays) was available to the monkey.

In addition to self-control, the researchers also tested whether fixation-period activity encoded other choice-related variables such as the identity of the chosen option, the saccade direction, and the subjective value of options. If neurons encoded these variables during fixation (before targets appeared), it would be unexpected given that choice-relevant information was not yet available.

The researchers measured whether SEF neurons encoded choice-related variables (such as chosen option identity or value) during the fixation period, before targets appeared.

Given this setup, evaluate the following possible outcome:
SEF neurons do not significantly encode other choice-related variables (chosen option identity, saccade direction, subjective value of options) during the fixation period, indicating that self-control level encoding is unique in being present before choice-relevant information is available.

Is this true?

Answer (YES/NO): NO